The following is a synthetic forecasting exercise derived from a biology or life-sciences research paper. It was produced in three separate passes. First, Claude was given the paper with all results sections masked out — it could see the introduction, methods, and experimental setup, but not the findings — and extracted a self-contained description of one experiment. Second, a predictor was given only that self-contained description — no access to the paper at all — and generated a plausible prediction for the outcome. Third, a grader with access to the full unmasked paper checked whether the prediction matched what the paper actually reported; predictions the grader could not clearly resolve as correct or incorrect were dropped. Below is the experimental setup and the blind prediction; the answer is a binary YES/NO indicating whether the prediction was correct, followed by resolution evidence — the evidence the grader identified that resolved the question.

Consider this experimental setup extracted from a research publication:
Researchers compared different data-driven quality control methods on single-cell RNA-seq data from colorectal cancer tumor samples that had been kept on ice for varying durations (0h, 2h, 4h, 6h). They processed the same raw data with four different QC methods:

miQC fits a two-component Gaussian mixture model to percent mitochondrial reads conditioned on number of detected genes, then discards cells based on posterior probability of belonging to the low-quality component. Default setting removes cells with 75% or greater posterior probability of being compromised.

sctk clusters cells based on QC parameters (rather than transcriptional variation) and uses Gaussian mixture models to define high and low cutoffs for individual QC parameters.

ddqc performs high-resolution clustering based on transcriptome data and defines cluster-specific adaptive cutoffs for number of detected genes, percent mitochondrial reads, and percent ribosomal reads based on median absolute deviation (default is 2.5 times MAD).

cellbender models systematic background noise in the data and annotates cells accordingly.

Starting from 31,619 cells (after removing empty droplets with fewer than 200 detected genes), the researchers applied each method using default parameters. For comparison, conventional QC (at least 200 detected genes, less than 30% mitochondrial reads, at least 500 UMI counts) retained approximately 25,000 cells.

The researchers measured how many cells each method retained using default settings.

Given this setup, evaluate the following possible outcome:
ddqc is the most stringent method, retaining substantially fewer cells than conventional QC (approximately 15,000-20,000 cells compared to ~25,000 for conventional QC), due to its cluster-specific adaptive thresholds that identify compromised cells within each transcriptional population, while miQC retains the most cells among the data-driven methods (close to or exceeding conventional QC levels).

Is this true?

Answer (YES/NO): NO